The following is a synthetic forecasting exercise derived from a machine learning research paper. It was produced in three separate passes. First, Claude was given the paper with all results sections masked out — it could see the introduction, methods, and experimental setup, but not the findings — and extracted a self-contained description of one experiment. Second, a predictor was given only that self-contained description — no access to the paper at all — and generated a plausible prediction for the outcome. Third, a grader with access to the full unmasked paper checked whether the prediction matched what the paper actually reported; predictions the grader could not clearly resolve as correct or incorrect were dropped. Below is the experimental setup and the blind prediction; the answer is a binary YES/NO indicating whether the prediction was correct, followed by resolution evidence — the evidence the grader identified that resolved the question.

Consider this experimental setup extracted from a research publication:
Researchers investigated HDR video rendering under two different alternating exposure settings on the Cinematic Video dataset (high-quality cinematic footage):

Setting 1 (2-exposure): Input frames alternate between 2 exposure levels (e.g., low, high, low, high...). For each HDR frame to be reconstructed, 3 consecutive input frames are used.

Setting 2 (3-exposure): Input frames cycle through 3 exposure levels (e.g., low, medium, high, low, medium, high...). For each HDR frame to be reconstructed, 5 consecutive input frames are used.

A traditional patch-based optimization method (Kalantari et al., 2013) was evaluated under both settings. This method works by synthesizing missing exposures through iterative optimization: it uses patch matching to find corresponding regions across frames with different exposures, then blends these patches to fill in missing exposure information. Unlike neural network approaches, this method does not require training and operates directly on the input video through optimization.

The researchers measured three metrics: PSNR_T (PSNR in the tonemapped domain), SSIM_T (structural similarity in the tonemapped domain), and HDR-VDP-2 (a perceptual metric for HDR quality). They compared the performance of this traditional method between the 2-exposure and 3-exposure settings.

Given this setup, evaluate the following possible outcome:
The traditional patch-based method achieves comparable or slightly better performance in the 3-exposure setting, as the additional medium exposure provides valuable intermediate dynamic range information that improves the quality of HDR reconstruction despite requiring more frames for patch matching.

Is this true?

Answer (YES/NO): NO